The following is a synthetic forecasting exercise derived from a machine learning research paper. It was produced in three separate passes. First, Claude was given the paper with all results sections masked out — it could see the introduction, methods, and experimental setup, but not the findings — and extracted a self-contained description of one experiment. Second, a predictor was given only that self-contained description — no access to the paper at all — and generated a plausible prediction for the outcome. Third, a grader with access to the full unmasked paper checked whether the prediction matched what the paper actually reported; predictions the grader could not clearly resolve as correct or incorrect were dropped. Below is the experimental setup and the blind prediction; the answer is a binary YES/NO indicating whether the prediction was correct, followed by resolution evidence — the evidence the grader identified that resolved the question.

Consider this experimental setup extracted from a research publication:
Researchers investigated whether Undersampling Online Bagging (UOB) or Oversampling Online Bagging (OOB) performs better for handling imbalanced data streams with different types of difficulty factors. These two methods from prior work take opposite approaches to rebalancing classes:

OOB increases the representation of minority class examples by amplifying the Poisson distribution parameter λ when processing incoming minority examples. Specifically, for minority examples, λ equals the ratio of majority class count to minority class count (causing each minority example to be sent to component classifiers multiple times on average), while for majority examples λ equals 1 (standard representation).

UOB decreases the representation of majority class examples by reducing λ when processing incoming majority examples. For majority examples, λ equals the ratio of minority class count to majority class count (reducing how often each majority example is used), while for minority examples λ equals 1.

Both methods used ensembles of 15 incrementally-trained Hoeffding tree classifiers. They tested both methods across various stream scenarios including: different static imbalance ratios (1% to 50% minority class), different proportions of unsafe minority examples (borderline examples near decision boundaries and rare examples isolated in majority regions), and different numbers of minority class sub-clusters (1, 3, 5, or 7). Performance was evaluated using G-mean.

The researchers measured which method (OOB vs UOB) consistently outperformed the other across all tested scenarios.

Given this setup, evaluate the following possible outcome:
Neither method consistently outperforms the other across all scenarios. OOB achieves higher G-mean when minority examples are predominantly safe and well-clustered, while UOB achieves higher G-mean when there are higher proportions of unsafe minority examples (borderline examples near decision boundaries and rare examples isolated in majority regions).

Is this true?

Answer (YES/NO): NO